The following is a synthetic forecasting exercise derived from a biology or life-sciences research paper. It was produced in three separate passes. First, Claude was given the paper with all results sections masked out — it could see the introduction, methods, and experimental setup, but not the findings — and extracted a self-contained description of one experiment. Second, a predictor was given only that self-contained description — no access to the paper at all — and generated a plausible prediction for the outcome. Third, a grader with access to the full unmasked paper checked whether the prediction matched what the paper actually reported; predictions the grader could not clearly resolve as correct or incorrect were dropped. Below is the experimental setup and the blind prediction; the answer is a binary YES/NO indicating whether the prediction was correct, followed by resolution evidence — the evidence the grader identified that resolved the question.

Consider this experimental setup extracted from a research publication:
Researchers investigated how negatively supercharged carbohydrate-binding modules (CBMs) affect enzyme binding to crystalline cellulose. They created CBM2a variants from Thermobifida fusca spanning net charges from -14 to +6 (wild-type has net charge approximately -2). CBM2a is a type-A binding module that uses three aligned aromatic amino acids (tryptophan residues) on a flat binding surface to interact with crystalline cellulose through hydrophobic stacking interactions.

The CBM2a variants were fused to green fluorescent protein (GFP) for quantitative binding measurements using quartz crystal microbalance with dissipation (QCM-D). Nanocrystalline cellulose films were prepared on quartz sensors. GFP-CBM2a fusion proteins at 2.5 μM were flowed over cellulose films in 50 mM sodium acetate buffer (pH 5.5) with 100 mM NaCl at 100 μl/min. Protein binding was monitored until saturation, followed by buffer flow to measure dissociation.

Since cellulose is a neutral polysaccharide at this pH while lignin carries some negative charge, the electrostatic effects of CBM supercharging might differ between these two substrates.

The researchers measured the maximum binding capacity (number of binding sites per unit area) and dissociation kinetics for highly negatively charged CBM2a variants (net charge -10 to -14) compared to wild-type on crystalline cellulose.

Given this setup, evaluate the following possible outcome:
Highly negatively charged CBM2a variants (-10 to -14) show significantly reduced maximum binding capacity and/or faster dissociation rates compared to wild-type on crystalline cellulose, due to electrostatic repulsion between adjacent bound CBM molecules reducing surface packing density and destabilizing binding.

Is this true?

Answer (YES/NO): YES